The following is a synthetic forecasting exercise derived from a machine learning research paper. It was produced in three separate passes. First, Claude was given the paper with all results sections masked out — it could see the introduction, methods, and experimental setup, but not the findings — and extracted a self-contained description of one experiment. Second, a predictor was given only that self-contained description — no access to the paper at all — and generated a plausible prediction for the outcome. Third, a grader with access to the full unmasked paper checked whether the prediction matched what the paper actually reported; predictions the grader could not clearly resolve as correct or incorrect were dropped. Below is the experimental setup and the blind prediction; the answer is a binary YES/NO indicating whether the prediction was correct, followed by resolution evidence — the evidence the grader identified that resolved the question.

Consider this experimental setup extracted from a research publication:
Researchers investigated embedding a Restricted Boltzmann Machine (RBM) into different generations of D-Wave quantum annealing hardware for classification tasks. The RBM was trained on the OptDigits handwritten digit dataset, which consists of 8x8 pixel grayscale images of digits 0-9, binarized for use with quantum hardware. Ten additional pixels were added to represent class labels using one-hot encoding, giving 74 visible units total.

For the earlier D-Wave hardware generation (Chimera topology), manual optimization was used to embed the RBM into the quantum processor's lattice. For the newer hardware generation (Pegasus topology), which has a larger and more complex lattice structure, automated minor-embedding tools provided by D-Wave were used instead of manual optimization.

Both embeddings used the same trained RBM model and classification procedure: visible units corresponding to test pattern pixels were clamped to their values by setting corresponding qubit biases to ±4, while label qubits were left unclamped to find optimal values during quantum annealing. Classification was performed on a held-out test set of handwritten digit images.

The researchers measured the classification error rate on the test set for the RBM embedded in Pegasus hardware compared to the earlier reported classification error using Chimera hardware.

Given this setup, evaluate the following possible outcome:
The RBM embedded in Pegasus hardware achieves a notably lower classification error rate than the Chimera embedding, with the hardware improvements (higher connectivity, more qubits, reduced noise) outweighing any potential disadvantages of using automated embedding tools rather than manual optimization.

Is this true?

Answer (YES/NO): NO